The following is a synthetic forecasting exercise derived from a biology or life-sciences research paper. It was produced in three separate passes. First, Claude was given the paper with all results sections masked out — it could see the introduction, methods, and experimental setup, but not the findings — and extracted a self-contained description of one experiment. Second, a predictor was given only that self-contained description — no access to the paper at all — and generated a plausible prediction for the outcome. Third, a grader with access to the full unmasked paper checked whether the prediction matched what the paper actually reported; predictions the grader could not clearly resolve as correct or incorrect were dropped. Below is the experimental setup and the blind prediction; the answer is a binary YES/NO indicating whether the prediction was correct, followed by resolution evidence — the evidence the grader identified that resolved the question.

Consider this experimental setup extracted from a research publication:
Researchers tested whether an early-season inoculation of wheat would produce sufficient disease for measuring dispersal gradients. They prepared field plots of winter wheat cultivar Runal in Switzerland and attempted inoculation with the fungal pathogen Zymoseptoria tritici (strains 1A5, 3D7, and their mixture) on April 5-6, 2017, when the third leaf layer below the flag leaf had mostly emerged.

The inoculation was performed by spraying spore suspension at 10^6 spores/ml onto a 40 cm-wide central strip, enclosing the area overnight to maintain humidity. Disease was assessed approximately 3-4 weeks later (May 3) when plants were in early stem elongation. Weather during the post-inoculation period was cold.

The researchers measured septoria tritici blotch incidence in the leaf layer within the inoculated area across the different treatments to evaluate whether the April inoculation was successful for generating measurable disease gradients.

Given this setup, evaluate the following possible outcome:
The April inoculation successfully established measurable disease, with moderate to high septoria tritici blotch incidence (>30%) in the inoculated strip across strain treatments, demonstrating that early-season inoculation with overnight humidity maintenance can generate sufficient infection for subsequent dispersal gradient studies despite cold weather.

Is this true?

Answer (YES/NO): NO